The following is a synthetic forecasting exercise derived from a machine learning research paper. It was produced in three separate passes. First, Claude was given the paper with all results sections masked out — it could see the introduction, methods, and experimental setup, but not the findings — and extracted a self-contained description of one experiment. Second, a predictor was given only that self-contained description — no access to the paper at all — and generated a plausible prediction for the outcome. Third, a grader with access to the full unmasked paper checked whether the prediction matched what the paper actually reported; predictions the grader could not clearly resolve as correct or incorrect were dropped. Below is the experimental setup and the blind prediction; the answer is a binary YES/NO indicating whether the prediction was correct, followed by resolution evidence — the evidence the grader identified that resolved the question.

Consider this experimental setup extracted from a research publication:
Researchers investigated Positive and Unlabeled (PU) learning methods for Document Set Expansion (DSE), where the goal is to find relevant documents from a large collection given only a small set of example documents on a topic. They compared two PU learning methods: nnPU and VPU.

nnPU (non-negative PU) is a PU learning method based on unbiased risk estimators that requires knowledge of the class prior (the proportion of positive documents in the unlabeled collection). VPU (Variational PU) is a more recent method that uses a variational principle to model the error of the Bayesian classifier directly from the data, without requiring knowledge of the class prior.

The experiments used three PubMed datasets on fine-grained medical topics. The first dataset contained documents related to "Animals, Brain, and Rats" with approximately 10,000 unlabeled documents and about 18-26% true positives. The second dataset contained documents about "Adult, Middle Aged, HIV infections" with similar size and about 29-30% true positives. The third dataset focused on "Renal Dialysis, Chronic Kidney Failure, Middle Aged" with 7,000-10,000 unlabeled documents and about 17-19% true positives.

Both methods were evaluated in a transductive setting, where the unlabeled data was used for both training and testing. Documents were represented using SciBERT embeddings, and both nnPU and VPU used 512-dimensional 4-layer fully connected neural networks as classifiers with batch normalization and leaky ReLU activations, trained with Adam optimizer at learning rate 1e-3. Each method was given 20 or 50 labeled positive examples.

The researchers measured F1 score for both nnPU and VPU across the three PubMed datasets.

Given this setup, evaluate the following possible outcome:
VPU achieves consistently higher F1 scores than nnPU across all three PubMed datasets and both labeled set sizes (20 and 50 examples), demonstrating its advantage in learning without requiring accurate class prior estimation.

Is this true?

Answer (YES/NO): NO